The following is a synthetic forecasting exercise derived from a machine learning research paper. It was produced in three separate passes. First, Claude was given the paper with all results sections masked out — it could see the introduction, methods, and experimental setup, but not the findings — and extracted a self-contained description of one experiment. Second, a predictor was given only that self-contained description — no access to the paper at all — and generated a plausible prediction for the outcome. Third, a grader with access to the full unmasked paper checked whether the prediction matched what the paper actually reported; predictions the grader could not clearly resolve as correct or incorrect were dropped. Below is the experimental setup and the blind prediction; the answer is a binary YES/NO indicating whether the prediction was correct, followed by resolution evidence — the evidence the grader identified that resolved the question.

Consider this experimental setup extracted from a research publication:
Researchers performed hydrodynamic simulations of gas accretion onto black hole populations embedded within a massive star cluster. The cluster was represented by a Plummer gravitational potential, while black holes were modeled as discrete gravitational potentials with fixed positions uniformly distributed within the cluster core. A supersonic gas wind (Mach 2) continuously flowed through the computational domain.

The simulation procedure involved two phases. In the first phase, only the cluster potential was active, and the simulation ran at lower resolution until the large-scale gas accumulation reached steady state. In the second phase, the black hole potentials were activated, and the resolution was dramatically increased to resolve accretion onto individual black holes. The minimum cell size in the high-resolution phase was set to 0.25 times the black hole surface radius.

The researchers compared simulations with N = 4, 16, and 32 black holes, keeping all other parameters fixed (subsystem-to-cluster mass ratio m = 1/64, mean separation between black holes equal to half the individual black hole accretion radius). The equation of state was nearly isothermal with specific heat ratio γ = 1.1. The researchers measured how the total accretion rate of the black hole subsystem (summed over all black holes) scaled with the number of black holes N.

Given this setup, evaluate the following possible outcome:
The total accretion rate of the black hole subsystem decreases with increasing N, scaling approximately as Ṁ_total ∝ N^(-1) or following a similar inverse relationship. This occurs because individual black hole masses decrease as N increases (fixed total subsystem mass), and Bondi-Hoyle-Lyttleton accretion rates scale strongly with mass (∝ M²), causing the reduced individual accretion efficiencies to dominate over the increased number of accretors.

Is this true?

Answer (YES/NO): NO